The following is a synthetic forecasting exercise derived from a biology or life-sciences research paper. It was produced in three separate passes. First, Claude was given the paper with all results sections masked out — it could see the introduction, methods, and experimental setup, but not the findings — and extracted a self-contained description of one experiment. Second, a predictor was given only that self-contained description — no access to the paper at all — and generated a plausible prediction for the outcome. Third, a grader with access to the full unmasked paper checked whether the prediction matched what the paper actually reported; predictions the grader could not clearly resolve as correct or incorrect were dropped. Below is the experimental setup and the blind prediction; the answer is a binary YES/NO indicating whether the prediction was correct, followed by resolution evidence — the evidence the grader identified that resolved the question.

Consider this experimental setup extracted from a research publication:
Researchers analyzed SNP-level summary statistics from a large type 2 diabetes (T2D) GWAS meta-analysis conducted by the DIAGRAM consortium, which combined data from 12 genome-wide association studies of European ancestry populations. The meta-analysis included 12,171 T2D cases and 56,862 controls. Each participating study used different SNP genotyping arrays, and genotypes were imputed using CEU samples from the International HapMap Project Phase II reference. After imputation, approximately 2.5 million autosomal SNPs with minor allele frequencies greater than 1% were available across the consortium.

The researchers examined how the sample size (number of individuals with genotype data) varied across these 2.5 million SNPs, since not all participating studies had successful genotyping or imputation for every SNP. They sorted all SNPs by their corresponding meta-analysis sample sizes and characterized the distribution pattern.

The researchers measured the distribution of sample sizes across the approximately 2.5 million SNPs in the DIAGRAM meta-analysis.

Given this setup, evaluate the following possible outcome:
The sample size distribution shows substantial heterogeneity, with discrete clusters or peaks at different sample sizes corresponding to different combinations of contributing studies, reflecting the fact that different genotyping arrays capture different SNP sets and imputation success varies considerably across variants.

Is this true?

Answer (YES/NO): YES